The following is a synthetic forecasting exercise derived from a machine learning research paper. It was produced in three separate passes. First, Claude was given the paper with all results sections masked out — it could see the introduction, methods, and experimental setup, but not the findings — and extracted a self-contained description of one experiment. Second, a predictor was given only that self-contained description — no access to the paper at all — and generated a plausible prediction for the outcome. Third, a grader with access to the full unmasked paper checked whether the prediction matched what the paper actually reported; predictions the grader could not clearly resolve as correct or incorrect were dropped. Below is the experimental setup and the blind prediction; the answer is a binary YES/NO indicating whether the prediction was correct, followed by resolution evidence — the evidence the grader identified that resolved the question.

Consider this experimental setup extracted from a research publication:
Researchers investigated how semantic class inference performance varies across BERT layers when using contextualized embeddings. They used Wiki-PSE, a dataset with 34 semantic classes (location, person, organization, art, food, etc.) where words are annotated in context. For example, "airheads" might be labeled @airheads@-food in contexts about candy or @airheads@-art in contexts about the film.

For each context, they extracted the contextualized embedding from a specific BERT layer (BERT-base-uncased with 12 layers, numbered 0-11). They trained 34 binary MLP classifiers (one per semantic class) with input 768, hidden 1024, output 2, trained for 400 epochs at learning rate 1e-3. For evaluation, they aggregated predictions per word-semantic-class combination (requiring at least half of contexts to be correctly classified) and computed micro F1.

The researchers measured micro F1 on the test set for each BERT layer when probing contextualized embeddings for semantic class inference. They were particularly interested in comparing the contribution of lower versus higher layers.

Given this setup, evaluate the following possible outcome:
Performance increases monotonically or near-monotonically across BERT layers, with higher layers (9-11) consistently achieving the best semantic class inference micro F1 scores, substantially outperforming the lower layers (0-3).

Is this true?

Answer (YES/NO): YES